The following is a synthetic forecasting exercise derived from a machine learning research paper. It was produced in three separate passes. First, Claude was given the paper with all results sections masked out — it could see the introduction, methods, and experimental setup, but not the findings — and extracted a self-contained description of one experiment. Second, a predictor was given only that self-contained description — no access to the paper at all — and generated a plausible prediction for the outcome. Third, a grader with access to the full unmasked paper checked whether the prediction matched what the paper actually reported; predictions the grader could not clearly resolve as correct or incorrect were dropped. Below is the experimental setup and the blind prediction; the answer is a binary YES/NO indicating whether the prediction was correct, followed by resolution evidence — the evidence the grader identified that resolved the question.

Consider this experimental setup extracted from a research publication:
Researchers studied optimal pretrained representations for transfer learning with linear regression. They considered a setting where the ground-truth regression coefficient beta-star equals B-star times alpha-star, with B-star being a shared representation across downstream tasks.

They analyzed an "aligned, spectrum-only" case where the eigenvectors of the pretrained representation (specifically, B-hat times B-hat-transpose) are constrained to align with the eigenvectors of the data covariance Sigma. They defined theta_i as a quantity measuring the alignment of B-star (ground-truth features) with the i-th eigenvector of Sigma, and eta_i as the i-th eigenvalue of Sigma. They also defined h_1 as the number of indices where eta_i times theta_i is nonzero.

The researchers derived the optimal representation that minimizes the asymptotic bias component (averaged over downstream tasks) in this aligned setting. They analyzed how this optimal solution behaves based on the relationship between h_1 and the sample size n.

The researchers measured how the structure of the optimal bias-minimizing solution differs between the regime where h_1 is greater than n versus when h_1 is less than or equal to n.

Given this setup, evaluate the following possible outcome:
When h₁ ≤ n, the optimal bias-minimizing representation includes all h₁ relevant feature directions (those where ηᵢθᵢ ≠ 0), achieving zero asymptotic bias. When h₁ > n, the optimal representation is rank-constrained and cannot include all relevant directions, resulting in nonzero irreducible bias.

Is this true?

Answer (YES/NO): YES